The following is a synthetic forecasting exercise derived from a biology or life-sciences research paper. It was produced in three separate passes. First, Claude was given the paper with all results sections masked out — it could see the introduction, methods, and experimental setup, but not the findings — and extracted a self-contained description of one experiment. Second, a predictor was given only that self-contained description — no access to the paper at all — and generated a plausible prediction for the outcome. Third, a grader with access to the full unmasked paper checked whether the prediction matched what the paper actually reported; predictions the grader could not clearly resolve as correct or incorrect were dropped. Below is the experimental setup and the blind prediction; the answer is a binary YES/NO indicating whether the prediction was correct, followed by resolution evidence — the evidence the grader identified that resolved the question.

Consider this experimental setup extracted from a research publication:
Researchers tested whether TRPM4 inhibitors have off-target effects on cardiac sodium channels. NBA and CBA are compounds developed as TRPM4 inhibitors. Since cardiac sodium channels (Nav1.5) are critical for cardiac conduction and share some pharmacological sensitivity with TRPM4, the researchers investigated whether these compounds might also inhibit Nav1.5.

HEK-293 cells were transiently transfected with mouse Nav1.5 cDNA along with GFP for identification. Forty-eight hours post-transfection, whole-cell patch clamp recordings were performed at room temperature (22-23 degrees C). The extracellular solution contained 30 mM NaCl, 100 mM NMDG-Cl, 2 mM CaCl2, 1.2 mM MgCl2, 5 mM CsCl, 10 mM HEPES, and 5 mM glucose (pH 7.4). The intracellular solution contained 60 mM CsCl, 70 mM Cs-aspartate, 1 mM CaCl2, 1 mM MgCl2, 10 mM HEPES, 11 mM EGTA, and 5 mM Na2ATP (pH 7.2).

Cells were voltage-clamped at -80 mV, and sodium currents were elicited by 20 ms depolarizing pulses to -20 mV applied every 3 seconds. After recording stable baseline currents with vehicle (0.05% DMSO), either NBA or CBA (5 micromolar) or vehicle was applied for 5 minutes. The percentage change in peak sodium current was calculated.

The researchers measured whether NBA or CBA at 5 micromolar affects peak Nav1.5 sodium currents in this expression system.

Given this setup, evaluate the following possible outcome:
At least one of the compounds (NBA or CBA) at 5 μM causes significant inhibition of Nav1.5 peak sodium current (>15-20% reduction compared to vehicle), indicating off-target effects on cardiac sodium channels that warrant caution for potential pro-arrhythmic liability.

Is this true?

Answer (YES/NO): YES